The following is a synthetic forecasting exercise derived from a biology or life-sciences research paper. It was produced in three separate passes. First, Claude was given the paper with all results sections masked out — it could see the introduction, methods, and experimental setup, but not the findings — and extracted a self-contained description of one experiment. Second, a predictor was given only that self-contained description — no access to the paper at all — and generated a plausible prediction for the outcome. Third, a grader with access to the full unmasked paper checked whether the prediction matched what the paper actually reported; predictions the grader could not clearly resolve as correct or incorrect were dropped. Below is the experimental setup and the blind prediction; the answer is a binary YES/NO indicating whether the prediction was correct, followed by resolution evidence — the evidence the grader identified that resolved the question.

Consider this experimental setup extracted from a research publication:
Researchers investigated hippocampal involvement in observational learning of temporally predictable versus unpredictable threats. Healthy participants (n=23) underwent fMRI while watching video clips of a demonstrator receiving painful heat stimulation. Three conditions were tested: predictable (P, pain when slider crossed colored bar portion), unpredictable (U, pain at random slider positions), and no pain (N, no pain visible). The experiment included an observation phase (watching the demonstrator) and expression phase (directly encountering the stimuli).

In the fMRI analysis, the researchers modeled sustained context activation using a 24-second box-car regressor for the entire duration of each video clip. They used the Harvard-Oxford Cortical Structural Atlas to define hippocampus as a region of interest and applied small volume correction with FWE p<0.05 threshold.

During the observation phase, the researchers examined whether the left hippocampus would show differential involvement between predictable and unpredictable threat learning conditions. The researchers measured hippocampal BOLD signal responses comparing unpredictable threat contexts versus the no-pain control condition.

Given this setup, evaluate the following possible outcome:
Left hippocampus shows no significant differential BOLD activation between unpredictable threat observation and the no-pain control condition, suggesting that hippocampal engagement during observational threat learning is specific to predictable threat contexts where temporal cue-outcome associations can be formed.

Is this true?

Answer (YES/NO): NO